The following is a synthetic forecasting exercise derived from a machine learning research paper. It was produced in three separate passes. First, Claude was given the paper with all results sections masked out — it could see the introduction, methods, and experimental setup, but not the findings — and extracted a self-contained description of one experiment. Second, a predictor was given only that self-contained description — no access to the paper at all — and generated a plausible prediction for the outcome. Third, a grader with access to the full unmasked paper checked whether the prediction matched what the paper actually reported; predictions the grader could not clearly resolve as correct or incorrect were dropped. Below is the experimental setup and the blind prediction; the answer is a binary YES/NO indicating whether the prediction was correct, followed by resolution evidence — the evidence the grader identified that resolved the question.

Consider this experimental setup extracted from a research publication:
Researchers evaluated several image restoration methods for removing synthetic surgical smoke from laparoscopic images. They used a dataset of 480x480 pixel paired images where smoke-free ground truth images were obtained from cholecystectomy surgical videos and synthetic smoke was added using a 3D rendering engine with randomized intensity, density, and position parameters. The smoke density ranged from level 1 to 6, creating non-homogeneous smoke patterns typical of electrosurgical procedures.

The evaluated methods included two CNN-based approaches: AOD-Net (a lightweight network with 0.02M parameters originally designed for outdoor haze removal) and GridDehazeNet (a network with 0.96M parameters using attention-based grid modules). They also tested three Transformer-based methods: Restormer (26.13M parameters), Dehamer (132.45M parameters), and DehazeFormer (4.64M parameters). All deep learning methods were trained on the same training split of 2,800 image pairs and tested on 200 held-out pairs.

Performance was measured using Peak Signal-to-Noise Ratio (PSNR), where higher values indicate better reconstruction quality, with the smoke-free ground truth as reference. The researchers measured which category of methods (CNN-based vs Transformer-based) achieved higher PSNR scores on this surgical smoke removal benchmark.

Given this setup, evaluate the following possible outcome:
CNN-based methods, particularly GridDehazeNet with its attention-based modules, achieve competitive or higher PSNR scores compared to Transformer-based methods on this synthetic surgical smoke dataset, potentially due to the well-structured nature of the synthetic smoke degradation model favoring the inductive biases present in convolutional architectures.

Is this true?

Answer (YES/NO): YES